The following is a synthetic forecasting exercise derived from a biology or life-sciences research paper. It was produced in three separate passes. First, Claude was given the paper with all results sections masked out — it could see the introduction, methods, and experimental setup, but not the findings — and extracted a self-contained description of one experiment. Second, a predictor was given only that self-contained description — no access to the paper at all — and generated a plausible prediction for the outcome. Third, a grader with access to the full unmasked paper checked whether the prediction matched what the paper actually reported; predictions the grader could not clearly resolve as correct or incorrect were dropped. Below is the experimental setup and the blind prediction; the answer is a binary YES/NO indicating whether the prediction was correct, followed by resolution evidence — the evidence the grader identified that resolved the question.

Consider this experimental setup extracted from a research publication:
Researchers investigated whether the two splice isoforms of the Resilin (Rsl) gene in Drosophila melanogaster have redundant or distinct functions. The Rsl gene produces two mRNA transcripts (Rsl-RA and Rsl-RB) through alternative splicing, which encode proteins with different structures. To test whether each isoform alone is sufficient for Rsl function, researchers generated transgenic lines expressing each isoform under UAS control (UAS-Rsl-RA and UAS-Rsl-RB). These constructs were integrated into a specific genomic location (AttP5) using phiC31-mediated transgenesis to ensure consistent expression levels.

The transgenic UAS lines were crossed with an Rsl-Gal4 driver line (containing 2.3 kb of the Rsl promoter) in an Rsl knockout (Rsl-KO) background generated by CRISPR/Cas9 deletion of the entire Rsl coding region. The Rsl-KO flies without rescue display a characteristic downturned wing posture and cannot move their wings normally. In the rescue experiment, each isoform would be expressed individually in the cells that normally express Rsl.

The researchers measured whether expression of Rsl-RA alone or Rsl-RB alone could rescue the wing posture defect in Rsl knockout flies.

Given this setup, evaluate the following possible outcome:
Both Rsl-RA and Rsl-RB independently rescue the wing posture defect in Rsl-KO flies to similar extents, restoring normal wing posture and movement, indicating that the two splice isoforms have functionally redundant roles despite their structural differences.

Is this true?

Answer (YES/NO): NO